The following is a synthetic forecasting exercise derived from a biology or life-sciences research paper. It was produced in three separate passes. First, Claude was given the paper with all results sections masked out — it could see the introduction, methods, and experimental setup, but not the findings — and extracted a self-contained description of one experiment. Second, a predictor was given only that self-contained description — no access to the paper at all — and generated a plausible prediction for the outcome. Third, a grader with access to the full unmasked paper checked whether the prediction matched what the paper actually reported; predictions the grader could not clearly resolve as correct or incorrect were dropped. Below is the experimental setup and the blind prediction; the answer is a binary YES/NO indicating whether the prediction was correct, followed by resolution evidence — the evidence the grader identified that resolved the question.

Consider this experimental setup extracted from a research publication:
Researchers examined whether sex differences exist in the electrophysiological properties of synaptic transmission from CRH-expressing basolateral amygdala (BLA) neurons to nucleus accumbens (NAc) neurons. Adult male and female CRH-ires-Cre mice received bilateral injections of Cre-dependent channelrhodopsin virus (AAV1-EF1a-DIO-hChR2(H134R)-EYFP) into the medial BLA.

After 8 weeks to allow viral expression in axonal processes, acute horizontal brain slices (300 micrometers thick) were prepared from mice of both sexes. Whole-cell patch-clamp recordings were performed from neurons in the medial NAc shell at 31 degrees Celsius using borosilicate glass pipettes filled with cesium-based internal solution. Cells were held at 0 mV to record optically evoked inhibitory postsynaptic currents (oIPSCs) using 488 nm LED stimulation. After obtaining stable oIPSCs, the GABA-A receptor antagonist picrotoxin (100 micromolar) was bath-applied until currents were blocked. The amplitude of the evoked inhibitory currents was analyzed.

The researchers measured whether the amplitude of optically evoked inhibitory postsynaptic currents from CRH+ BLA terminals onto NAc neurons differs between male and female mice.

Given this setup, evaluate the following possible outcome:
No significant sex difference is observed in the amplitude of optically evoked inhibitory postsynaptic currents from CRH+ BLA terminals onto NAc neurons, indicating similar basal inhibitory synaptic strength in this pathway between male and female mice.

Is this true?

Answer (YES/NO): YES